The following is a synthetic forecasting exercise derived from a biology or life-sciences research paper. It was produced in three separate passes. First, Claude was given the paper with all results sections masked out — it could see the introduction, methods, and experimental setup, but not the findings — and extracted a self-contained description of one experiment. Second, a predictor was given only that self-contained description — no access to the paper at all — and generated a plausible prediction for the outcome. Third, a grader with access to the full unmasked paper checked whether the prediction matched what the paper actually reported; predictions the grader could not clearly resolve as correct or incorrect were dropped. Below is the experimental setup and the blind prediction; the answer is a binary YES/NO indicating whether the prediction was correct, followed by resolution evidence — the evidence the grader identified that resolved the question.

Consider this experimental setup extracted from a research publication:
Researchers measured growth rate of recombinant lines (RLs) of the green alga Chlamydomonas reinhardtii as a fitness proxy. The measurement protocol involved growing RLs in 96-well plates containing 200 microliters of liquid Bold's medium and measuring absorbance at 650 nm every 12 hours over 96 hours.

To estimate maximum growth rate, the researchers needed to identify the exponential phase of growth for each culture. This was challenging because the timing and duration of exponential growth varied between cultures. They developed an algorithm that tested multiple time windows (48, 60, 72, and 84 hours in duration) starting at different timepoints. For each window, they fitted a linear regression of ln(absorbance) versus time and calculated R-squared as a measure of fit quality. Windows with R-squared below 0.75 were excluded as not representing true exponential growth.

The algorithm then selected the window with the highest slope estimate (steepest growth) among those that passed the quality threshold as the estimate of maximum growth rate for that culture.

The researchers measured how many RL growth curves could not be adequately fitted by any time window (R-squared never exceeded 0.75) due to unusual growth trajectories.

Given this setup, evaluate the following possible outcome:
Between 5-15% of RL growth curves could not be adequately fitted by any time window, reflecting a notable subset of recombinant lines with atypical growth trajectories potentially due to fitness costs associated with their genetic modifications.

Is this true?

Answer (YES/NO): NO